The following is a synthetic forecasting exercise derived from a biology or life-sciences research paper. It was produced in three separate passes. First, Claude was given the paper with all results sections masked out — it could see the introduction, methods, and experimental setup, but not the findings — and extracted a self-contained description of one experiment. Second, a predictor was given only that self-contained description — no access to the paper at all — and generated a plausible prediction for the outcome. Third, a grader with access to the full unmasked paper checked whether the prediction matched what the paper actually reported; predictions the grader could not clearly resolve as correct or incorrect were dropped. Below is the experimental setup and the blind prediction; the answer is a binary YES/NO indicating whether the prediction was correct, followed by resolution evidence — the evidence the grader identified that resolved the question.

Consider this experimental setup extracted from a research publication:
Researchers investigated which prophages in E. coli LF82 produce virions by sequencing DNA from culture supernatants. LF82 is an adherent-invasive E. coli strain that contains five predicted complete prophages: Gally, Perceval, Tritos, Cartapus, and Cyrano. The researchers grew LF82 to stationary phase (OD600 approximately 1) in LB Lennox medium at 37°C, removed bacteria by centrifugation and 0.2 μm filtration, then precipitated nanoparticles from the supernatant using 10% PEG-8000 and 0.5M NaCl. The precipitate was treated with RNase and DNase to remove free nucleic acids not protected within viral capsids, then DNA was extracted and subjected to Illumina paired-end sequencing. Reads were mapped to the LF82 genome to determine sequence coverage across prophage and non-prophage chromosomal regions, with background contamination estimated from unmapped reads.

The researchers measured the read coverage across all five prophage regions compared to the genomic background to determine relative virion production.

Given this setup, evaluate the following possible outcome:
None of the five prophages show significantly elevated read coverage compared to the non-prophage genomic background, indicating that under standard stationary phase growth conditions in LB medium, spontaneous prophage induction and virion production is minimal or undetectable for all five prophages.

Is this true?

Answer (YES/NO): NO